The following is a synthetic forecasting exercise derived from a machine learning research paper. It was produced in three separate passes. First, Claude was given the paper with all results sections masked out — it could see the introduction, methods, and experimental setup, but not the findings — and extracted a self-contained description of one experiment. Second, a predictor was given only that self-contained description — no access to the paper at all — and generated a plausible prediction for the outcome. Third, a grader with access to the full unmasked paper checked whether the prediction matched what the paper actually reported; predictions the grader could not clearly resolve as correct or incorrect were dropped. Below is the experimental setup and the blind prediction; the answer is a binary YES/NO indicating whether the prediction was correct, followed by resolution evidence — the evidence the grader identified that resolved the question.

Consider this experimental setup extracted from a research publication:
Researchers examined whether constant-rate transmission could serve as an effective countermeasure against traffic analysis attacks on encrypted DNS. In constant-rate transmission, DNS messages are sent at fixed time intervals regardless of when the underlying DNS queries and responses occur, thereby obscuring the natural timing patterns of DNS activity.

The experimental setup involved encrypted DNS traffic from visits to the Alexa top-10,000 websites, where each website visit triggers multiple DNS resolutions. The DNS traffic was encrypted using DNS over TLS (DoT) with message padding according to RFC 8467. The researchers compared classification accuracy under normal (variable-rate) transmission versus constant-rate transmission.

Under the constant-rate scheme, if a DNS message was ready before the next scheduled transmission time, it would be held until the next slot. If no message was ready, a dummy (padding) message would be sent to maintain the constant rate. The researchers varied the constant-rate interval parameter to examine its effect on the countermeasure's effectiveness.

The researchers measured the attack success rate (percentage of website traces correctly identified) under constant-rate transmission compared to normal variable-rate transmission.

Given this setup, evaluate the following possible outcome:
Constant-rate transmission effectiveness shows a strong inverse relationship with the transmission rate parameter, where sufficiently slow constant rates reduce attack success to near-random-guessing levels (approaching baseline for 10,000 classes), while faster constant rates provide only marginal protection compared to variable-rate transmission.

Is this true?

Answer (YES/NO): NO